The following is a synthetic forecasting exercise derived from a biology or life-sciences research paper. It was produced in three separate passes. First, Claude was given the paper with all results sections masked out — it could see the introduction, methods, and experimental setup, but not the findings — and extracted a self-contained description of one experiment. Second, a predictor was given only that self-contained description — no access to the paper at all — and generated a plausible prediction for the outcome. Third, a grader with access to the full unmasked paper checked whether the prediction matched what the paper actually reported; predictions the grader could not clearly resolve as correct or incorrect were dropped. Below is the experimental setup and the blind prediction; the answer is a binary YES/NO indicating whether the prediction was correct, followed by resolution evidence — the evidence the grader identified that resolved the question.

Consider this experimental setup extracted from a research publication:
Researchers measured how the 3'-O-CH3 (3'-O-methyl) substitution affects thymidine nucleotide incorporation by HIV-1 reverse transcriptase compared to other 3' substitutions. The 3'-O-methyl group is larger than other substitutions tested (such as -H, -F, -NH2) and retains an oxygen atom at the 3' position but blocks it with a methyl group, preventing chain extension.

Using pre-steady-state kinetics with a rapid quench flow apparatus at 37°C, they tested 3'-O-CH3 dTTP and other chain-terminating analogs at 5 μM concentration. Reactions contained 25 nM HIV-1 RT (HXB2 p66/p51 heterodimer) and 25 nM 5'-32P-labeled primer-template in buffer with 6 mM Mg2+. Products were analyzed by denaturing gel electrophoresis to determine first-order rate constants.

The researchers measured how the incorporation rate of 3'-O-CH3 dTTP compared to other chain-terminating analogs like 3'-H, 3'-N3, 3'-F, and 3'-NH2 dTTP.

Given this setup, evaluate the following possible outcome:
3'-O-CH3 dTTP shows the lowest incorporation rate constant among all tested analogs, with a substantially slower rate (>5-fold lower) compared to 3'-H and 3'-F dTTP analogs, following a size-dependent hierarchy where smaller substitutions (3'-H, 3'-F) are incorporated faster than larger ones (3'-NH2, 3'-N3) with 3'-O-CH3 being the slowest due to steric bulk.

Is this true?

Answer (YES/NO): NO